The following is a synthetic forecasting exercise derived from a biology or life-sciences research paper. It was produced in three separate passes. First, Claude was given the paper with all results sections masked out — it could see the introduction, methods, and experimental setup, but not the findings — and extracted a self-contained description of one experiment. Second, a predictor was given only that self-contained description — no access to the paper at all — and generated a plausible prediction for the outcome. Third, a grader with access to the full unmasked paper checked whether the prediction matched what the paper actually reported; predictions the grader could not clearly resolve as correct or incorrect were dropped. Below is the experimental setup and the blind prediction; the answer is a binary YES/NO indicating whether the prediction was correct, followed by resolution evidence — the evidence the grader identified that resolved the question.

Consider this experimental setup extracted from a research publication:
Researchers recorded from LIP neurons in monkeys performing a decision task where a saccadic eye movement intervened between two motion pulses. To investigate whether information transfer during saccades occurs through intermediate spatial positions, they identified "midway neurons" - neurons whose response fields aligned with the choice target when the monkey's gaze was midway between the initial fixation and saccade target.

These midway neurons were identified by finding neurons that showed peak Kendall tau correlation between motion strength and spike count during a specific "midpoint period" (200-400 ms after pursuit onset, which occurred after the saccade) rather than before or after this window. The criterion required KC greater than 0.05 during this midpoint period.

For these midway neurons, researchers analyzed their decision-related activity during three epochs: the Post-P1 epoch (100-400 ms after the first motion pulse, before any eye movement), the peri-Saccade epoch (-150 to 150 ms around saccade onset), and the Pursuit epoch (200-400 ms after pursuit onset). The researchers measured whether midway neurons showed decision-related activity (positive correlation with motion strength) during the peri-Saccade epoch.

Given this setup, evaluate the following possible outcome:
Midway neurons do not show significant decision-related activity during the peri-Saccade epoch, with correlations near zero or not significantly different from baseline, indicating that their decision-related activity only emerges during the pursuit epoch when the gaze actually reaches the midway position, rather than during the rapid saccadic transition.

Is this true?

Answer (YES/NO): YES